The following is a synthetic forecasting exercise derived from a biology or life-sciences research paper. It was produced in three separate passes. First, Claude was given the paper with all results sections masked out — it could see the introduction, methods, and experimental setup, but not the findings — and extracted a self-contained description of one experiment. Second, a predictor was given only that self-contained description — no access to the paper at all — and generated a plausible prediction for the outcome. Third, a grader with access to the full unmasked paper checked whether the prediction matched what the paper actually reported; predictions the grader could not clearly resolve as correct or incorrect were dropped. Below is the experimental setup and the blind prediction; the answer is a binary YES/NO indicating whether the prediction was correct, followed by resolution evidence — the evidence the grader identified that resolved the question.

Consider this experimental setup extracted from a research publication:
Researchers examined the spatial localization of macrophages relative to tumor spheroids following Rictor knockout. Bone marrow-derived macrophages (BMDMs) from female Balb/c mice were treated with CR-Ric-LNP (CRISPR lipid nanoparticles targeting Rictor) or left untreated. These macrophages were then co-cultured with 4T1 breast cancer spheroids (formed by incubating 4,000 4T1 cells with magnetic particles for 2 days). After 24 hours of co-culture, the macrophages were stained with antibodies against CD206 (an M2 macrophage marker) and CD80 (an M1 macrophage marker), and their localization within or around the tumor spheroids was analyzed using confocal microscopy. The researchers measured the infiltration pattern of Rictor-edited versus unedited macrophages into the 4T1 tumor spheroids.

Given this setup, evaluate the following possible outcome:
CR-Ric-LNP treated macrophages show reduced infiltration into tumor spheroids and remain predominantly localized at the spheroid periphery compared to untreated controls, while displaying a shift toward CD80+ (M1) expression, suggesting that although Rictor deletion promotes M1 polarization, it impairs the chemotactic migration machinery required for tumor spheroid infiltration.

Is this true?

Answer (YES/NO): NO